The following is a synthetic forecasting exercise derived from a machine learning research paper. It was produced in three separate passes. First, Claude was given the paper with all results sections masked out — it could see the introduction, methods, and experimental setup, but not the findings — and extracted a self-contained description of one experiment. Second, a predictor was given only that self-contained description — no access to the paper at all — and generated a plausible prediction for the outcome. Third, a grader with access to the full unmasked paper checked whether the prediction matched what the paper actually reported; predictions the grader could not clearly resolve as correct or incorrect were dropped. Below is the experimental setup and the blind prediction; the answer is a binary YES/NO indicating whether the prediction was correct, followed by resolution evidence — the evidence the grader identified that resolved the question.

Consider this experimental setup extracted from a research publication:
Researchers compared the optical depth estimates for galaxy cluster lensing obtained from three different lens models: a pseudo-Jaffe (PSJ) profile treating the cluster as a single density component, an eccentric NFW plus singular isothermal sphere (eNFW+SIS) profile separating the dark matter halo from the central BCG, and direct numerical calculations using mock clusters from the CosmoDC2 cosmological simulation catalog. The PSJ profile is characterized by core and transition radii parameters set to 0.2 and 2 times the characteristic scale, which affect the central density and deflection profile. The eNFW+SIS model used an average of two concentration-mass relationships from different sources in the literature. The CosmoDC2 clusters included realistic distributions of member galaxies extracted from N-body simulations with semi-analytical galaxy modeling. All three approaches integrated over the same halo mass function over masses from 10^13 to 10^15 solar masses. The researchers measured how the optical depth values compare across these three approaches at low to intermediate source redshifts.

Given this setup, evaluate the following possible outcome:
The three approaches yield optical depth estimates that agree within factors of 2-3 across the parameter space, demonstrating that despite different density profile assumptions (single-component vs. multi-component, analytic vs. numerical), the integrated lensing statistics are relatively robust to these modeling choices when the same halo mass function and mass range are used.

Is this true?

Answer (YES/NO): YES